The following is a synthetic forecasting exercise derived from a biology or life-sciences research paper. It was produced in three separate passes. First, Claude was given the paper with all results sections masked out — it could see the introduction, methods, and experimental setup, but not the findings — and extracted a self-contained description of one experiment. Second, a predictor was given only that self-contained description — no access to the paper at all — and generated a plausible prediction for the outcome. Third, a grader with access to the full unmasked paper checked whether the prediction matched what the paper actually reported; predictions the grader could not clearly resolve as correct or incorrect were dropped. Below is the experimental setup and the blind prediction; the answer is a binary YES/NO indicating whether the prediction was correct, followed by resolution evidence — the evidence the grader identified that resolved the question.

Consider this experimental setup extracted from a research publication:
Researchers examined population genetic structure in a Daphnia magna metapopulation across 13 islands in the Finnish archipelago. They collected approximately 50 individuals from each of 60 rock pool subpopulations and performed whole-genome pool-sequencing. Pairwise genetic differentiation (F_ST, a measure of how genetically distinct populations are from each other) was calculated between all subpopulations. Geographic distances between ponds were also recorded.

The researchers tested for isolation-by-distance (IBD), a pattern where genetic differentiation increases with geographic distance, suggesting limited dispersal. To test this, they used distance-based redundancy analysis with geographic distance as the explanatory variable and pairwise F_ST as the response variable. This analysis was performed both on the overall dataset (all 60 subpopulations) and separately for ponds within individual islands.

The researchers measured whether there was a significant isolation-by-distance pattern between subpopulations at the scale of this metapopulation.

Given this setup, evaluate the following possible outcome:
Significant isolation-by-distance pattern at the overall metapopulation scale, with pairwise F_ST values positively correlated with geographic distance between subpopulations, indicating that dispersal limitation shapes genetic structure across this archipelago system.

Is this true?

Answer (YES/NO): YES